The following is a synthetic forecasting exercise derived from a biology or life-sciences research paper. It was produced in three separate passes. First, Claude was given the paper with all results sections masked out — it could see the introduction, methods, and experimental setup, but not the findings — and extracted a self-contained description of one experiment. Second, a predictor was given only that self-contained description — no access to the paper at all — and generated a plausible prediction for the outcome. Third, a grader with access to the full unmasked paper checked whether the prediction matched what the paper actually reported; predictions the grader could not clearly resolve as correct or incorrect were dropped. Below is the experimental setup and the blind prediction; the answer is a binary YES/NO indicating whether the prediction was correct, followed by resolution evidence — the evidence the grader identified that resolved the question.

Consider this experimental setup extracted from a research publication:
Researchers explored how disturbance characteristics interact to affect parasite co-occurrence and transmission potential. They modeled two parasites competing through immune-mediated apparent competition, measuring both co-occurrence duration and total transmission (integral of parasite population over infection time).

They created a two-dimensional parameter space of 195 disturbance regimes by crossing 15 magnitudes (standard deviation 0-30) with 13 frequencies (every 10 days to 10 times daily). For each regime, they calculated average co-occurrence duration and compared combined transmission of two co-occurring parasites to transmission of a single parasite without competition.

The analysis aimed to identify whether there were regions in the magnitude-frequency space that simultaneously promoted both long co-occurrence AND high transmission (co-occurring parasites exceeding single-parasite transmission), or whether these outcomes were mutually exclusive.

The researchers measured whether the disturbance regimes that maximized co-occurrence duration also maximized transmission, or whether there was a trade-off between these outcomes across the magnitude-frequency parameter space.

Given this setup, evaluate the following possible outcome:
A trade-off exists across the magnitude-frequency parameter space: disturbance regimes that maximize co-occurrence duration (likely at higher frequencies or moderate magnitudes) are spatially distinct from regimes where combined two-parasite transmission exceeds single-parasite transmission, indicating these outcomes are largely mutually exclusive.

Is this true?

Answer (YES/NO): YES